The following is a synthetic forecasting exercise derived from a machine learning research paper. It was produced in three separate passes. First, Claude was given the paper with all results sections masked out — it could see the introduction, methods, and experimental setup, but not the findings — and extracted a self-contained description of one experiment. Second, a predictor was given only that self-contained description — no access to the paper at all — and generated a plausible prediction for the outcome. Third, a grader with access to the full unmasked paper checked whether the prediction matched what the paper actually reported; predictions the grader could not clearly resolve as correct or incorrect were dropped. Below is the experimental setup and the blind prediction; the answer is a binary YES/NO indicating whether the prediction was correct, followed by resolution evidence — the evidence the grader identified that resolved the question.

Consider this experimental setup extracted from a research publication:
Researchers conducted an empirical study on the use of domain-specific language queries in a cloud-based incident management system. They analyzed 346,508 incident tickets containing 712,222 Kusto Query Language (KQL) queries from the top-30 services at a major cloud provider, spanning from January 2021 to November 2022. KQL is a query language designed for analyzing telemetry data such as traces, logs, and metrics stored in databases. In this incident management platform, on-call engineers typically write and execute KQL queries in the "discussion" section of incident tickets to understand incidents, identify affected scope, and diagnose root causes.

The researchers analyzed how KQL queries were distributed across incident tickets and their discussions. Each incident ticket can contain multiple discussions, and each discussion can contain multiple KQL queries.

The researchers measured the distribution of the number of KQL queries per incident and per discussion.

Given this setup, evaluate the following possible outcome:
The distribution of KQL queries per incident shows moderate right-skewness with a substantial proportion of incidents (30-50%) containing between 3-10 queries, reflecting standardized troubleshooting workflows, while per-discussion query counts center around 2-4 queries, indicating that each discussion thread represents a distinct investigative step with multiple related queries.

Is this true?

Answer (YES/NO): NO